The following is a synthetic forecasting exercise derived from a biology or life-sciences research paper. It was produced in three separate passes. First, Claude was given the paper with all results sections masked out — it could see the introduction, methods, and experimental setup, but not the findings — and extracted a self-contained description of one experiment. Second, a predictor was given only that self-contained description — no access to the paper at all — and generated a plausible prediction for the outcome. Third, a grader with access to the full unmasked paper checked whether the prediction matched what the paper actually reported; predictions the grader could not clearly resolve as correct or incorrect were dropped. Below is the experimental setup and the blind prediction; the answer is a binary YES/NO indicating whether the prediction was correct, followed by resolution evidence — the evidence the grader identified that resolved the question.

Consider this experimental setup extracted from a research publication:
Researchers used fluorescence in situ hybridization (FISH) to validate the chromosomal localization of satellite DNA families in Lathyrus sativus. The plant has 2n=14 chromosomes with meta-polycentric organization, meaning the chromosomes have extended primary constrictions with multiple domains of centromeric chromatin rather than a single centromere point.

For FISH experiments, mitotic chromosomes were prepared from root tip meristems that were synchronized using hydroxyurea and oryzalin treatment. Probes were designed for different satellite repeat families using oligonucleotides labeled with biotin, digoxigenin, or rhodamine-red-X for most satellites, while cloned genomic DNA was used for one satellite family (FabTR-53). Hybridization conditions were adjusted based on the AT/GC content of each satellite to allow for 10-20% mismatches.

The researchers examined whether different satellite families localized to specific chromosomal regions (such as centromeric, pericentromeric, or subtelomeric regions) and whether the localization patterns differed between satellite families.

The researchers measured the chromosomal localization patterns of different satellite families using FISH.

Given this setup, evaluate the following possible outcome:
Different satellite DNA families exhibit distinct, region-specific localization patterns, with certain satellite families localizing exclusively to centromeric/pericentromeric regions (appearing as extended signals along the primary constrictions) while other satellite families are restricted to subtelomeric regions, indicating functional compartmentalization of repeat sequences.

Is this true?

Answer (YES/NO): YES